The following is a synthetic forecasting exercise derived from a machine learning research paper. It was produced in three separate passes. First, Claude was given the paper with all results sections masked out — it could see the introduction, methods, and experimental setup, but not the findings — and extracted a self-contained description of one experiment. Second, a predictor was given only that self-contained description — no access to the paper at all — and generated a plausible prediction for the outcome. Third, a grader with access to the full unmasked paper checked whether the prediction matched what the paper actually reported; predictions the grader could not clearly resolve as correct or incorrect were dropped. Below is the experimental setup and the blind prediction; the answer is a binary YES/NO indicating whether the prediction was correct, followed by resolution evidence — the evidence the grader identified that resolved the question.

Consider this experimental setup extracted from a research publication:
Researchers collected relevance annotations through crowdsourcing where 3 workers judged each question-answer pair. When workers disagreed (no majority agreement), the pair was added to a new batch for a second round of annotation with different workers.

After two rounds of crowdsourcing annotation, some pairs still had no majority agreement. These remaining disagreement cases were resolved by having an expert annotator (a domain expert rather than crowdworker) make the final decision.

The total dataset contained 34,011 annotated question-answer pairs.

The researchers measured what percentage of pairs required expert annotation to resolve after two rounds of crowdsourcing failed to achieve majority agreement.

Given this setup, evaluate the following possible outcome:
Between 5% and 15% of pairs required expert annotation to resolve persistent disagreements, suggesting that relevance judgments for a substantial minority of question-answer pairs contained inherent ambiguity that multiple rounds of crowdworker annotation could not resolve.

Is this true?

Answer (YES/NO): NO